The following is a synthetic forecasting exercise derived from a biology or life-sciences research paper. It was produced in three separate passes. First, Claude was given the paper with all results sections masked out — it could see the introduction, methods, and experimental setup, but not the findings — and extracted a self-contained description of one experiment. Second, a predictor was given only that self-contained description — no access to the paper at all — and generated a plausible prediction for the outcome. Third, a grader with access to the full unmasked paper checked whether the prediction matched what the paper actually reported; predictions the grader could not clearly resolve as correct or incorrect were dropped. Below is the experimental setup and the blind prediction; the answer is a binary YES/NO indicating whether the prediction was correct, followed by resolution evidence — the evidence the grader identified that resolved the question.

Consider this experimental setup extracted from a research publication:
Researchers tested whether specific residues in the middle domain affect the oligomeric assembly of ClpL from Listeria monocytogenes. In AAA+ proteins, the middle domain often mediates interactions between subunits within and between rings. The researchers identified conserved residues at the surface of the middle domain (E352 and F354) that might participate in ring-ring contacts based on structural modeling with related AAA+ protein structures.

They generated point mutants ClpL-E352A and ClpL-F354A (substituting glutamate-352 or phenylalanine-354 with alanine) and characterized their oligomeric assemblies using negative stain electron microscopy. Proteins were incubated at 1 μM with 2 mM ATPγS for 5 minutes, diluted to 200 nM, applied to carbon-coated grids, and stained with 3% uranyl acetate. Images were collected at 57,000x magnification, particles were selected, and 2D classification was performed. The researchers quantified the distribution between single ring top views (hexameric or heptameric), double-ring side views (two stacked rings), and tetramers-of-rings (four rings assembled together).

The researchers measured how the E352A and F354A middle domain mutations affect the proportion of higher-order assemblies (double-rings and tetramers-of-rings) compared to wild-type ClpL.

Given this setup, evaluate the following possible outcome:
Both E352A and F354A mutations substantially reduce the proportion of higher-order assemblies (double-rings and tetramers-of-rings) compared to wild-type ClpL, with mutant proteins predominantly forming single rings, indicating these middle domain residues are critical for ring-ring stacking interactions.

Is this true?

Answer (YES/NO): YES